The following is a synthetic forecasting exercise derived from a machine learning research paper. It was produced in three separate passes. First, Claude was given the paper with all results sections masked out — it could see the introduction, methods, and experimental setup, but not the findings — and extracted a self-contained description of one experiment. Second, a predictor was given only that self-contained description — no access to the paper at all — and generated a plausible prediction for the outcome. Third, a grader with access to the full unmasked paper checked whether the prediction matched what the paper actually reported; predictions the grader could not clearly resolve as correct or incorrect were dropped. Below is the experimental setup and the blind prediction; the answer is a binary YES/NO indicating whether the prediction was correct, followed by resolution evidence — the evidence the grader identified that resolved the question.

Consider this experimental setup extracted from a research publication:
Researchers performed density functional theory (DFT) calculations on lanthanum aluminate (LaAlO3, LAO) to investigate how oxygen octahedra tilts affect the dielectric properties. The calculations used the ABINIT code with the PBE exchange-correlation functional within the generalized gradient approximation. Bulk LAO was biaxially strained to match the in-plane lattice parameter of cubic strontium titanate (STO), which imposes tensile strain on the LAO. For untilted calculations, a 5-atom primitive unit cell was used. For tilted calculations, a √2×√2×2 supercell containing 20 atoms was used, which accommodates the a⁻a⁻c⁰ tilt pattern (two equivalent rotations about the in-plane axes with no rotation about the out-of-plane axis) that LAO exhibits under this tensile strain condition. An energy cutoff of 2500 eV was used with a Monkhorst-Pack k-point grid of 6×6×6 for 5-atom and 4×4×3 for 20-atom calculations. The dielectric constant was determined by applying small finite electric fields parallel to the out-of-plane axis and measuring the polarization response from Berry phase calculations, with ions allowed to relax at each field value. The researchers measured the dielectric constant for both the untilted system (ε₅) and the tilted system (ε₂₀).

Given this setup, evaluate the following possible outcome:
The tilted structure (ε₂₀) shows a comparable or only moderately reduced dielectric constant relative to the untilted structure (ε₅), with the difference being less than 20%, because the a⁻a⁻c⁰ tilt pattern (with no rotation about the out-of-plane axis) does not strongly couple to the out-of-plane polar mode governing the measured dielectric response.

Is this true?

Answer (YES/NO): NO